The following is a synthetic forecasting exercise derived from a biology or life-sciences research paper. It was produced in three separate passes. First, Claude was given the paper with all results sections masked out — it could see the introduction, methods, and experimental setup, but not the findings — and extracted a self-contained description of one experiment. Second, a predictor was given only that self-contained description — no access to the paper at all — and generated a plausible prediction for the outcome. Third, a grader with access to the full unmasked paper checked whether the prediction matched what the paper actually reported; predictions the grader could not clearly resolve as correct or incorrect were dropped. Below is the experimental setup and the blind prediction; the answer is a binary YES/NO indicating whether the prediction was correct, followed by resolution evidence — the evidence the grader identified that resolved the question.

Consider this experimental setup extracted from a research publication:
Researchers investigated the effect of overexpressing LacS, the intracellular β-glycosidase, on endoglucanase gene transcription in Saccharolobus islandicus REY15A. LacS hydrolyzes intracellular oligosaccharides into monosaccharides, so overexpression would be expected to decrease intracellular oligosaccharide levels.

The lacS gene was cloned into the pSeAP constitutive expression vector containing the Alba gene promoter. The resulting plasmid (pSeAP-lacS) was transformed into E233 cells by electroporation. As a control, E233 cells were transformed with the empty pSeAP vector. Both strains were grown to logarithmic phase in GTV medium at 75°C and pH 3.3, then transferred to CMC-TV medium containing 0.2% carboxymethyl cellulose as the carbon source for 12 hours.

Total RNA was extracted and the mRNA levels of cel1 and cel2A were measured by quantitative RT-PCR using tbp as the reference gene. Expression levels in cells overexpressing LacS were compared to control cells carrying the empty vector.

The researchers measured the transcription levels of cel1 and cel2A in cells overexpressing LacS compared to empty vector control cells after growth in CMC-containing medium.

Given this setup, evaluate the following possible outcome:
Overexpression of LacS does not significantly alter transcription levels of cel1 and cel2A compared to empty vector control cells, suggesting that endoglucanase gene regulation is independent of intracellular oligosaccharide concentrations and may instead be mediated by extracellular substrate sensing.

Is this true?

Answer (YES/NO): NO